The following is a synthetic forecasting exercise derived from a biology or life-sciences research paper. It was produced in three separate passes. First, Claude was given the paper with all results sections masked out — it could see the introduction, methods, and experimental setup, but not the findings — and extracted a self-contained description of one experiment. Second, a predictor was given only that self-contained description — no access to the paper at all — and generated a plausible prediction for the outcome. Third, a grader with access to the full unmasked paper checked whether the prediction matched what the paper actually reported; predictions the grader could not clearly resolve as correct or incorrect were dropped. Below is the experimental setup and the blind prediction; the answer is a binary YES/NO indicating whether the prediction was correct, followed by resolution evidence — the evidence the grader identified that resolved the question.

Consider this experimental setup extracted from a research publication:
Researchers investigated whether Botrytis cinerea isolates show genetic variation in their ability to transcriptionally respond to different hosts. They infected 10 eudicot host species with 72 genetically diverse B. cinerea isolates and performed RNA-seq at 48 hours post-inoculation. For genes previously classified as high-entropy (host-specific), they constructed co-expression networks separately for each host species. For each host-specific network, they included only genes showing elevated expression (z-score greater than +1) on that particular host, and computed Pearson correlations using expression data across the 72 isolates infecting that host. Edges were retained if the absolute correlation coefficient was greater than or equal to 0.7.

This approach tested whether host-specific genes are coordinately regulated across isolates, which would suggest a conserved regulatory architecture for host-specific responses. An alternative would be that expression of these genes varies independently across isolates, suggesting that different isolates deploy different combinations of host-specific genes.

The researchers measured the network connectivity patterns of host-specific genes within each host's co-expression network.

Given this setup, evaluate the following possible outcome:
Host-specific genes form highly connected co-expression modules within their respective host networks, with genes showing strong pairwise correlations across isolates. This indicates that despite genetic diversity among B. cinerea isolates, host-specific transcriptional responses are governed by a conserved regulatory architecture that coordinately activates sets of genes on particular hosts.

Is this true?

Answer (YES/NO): YES